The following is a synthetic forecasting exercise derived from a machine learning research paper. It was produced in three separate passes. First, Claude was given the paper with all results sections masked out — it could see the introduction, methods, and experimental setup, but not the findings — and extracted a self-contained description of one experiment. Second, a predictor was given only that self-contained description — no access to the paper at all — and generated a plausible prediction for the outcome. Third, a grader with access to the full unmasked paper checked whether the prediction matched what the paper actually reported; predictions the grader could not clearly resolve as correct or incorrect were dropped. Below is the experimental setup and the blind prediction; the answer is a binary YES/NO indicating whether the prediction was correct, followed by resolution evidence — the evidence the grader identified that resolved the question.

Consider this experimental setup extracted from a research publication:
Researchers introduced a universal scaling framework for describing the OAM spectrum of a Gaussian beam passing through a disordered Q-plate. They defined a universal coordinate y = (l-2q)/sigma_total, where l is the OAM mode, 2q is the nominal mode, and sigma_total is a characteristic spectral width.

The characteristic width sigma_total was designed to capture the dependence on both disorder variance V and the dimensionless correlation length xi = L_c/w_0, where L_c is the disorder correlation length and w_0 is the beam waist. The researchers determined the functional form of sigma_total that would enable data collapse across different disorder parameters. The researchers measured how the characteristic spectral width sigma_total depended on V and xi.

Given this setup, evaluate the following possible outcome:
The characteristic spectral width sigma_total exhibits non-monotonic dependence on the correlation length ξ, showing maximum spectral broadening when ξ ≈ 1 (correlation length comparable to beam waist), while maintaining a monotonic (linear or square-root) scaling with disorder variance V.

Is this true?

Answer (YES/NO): NO